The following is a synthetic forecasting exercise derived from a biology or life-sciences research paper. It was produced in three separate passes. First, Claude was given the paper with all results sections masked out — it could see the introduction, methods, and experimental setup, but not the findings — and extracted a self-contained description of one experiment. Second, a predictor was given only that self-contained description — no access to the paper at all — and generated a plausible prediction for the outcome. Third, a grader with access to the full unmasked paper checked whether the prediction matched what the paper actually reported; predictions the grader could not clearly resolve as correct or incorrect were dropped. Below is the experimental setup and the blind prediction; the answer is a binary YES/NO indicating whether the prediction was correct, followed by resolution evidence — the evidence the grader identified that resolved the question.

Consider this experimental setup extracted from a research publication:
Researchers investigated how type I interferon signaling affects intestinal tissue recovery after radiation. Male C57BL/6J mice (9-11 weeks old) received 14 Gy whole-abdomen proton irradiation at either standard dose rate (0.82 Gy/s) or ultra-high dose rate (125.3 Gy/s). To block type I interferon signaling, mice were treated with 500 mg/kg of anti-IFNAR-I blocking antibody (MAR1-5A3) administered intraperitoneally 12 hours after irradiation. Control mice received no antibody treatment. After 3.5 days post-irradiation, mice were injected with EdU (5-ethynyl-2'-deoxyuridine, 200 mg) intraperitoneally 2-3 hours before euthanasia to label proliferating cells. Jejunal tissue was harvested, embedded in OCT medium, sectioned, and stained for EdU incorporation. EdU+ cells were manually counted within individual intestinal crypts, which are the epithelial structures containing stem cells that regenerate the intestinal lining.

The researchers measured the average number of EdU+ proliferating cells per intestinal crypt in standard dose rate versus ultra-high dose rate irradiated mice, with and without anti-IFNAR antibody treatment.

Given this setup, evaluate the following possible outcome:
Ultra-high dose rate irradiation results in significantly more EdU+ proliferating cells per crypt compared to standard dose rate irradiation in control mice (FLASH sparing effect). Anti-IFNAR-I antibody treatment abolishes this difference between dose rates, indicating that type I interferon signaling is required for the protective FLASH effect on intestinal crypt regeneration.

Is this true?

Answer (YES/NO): YES